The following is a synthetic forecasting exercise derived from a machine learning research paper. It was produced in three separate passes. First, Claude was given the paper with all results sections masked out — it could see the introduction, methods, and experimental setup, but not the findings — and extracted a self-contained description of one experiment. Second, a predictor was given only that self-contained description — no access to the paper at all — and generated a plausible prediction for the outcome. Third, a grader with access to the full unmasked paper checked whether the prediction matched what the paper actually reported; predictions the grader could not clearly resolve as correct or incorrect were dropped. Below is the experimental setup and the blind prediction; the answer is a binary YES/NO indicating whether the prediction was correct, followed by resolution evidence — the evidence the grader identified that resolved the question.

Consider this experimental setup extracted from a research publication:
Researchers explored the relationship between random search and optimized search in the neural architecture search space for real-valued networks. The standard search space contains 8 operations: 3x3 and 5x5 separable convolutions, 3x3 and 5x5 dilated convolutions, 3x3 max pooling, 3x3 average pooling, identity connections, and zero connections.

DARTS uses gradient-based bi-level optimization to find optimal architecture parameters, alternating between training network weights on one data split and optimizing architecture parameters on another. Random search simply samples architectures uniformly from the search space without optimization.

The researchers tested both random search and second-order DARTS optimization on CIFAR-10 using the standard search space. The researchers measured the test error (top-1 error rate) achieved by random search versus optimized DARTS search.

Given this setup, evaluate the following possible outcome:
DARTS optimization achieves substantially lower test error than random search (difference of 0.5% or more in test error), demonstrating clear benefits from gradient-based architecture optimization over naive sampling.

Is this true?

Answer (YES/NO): YES